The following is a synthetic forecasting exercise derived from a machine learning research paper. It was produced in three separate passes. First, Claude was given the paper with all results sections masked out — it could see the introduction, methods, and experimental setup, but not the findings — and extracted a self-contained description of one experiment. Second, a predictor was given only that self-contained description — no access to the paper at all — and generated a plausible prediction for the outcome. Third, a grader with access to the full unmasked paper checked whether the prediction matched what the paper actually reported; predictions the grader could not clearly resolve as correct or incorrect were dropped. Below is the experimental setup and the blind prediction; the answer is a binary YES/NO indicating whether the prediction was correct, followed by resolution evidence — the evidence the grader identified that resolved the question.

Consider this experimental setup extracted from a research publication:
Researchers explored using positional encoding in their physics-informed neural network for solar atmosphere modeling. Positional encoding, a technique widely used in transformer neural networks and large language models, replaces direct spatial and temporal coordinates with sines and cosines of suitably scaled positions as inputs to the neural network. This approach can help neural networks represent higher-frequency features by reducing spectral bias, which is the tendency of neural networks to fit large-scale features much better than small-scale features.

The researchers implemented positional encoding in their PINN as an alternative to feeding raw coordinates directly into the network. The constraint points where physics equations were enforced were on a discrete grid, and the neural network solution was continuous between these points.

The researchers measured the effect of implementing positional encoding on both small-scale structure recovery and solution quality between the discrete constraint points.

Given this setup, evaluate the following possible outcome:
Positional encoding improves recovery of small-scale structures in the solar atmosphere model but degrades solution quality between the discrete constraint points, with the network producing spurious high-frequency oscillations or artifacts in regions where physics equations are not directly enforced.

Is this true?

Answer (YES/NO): YES